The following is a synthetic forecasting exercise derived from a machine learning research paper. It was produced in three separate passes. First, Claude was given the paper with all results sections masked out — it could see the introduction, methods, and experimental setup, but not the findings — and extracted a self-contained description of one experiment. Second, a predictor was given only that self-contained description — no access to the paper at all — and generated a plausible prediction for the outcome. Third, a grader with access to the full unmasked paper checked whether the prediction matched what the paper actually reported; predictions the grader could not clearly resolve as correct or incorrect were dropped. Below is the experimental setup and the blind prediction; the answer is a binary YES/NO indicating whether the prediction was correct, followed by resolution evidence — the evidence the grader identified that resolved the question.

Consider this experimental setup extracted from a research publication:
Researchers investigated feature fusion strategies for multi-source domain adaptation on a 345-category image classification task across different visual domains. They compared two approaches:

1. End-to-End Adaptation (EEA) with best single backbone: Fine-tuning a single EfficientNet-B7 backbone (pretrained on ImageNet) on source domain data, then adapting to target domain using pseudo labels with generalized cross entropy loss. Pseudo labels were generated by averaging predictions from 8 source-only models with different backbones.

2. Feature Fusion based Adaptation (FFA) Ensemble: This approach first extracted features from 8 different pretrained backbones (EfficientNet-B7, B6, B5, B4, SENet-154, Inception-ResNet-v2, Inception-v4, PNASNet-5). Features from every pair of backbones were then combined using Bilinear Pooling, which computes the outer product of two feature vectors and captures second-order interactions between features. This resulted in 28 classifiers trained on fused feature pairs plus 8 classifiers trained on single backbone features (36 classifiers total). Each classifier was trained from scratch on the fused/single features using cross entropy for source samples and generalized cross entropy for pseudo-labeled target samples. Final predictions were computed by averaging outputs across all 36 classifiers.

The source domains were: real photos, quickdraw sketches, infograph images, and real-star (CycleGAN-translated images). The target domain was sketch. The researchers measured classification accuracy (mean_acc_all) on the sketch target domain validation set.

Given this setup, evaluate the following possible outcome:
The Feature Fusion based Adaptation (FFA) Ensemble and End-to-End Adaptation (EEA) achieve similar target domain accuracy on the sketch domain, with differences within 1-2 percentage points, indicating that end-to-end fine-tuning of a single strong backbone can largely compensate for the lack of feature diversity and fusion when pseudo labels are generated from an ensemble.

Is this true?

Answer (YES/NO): NO